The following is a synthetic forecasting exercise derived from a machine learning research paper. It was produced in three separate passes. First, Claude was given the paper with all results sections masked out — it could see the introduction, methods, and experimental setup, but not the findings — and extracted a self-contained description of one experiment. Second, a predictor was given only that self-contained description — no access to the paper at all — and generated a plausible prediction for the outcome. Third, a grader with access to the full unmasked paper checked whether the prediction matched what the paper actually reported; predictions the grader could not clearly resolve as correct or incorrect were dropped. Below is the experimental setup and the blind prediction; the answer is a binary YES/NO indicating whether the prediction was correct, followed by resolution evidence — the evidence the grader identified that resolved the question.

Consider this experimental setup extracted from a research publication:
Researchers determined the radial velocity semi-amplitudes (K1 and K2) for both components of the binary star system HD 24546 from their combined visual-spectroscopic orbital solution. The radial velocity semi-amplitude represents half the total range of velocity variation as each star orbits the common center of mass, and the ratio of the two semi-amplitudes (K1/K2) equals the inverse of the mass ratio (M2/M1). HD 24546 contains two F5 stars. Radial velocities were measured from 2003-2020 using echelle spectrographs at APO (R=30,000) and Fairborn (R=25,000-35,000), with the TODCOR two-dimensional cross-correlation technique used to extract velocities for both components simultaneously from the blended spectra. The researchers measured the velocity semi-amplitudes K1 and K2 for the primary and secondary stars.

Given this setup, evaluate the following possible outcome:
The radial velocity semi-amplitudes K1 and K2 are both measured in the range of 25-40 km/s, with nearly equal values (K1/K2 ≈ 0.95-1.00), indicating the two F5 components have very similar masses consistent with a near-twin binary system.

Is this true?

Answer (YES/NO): NO